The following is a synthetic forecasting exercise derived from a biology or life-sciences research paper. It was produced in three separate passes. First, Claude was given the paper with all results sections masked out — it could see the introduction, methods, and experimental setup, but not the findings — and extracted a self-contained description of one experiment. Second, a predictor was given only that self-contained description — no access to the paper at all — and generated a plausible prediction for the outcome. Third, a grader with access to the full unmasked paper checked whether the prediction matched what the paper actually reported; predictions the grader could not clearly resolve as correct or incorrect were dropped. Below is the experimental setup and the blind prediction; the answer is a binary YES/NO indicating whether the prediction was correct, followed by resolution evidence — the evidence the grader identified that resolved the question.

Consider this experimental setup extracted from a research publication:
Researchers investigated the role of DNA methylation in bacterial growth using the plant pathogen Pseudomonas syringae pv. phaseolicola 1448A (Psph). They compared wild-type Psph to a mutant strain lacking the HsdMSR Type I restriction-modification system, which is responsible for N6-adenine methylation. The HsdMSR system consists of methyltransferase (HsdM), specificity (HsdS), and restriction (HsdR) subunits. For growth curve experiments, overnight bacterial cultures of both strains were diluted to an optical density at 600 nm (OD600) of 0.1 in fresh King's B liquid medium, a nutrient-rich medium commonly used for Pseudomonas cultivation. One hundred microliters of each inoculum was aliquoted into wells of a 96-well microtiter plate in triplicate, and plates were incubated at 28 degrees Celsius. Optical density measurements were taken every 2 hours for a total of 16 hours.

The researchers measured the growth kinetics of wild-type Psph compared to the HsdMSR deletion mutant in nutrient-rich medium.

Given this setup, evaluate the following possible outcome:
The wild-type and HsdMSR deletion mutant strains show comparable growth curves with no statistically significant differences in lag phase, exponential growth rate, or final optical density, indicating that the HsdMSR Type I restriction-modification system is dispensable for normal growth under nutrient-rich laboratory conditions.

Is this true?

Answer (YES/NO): NO